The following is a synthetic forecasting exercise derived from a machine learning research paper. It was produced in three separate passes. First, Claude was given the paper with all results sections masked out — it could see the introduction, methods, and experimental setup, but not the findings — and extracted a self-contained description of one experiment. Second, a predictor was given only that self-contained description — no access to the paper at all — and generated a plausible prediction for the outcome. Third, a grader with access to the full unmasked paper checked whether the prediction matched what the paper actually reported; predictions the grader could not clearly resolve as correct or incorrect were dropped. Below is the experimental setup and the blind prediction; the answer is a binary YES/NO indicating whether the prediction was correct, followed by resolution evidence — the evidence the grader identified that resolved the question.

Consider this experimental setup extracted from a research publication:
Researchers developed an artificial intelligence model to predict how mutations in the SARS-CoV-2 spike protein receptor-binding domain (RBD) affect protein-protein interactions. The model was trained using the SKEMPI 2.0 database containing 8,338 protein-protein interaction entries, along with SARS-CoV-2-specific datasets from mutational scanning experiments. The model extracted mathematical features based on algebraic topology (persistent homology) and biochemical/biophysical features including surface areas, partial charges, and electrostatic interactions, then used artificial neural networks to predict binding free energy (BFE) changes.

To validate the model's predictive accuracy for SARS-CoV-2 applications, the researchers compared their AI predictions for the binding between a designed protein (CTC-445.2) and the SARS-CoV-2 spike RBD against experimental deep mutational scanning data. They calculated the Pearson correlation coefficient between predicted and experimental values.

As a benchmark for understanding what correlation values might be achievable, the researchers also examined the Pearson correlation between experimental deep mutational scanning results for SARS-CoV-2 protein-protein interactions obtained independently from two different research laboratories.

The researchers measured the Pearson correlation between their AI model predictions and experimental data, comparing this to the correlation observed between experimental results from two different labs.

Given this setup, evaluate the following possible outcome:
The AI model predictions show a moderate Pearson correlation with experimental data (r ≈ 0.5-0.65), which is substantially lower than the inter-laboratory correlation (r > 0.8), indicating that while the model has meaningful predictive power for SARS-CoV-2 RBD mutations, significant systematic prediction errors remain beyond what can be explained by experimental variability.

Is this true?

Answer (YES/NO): NO